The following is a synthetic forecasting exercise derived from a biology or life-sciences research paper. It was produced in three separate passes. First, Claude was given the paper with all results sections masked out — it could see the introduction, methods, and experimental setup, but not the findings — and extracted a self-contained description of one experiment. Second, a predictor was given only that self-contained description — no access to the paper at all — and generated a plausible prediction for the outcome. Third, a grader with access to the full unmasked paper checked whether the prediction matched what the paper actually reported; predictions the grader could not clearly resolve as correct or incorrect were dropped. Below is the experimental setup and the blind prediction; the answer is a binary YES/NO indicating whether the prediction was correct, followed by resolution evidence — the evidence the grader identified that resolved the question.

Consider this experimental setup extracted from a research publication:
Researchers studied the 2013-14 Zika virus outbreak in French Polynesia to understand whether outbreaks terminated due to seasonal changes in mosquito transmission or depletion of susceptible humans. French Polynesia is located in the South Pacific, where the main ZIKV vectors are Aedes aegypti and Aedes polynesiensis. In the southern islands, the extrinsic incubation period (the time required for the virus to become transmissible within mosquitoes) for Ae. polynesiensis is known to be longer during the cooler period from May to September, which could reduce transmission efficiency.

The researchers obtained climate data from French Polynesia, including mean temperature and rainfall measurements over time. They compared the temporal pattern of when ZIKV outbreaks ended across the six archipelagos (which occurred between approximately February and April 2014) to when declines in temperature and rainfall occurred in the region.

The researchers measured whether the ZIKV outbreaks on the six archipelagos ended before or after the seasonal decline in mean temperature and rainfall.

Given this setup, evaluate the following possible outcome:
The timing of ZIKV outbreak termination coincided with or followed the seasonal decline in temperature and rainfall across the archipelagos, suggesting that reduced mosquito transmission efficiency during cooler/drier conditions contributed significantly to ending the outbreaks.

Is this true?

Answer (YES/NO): NO